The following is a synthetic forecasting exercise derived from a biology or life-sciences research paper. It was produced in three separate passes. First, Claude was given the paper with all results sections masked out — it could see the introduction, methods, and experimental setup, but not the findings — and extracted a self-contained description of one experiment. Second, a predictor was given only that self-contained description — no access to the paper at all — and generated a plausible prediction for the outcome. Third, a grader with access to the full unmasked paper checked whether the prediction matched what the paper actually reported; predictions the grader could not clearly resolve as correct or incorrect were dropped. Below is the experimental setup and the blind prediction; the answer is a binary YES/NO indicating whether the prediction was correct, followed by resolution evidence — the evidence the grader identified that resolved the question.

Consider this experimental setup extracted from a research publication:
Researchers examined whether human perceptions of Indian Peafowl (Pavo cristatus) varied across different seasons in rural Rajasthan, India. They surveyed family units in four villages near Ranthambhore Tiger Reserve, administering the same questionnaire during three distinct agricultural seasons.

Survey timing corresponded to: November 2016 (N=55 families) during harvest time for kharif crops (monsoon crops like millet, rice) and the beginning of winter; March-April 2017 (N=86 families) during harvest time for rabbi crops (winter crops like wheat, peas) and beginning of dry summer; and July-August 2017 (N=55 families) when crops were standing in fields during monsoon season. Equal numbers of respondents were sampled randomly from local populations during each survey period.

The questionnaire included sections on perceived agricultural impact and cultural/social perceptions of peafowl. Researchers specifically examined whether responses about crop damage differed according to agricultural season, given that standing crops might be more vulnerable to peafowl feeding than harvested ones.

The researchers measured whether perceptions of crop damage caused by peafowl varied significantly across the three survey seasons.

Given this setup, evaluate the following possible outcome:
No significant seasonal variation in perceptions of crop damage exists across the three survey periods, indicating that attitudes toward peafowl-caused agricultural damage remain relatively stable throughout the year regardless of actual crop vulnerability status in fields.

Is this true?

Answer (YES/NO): NO